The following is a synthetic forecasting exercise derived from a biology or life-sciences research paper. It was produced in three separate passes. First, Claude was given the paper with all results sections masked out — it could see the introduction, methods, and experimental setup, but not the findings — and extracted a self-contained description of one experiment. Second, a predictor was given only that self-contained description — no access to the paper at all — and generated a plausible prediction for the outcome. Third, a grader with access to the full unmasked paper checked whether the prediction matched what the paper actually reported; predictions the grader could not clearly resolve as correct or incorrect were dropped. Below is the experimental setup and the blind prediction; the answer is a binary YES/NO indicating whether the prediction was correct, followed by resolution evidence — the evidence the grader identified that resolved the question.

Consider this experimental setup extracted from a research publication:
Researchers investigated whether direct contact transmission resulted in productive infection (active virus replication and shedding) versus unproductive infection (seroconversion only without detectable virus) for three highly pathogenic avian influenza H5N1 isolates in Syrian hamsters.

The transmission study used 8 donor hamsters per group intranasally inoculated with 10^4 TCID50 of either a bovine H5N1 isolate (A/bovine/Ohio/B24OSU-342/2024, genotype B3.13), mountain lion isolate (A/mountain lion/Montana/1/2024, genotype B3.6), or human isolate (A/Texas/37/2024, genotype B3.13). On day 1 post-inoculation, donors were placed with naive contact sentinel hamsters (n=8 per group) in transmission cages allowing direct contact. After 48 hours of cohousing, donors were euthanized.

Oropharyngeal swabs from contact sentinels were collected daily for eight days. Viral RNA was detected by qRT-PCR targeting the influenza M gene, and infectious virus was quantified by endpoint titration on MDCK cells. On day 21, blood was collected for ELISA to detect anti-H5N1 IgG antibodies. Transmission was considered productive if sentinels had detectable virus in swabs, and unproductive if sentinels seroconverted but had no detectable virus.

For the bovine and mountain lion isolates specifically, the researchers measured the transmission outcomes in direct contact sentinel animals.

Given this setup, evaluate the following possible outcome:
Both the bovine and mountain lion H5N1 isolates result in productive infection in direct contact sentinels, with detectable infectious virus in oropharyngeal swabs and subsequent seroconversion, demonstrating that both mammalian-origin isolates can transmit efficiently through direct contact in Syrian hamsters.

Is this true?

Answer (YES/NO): NO